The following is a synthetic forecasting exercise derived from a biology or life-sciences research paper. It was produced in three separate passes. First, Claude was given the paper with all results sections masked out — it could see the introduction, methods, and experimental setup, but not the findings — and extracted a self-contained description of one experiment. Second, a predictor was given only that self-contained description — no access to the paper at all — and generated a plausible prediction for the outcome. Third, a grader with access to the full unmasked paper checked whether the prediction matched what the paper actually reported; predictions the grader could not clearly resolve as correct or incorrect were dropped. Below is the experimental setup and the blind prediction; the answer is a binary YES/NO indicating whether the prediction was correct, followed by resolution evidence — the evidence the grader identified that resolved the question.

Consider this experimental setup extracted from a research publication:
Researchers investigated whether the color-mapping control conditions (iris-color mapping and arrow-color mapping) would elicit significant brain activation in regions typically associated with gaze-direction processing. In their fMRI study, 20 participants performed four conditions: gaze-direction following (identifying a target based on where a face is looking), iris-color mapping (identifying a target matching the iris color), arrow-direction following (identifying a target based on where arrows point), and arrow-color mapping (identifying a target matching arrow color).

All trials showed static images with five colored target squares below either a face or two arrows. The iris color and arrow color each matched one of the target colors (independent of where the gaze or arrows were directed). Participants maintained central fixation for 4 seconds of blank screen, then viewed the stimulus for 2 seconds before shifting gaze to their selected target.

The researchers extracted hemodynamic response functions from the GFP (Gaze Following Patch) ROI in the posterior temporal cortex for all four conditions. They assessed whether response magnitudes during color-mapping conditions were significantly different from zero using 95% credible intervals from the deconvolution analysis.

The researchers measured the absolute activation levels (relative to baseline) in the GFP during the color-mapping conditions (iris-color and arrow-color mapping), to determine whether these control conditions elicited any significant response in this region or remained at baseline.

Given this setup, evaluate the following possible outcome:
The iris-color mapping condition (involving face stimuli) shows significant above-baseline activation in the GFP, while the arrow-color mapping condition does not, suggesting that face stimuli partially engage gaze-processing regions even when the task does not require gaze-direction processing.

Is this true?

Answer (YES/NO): NO